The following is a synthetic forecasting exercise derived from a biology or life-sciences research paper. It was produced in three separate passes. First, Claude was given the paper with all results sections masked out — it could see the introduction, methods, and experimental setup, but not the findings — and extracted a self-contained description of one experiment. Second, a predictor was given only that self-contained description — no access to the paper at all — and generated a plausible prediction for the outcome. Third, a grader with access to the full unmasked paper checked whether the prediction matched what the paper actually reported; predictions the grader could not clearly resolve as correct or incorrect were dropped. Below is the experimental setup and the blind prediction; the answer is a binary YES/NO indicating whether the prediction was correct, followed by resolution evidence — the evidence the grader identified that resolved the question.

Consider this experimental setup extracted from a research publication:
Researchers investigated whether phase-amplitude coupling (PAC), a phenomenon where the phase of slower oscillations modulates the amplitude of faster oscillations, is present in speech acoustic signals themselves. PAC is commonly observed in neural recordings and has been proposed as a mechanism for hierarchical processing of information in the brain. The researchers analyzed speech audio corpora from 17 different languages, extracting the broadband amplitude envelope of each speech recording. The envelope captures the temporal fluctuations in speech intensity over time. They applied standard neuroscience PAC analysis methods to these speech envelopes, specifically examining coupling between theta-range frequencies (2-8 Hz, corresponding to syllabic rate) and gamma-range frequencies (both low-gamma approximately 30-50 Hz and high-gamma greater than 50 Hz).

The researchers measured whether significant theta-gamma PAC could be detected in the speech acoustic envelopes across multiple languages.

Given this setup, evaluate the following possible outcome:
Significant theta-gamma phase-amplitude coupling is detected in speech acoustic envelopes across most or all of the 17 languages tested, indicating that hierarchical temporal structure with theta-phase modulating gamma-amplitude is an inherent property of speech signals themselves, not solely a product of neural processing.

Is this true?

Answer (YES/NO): YES